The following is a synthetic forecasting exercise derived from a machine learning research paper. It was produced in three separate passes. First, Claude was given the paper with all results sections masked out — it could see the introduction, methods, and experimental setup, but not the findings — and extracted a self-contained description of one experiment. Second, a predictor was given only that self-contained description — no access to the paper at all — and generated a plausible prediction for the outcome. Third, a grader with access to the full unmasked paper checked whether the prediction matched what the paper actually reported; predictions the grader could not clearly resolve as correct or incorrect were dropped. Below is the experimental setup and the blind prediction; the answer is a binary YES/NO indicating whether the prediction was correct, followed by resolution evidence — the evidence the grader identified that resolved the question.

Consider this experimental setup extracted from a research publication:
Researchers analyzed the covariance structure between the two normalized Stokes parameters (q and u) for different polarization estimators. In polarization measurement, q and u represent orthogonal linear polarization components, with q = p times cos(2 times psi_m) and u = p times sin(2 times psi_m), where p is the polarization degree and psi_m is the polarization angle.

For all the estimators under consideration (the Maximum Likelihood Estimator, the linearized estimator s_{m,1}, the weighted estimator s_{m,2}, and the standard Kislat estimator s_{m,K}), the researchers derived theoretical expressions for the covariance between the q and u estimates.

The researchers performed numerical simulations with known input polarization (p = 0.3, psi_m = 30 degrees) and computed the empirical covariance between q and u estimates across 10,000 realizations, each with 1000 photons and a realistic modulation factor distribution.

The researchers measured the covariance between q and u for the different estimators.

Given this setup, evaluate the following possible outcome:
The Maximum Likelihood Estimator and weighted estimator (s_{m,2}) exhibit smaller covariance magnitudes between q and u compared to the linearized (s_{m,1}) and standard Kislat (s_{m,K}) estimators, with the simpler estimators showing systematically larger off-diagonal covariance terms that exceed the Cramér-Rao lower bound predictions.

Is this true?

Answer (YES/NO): NO